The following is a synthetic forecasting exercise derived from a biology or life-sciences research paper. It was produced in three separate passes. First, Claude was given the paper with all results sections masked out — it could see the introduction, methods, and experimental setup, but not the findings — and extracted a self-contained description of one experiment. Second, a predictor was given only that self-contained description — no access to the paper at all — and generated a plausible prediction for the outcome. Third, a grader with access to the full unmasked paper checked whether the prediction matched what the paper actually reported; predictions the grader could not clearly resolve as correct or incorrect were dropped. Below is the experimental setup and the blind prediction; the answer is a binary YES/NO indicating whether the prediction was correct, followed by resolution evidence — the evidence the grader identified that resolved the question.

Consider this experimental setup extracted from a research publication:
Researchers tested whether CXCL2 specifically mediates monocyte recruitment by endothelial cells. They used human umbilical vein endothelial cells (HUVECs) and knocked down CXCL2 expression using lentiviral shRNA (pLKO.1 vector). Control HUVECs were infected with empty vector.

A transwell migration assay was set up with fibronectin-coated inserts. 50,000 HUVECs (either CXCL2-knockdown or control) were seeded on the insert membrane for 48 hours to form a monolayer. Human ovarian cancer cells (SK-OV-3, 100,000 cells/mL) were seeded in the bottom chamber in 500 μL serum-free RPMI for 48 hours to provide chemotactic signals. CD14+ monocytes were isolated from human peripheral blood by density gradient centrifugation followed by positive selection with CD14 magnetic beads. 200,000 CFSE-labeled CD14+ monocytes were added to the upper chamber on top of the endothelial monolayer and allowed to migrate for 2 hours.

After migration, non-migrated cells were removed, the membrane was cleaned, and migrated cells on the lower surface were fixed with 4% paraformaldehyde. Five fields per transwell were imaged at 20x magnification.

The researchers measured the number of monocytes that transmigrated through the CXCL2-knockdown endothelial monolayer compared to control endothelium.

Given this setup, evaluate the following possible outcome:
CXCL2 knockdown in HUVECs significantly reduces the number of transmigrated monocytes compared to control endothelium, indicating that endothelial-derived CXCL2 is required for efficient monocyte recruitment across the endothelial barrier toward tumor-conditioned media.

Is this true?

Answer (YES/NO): YES